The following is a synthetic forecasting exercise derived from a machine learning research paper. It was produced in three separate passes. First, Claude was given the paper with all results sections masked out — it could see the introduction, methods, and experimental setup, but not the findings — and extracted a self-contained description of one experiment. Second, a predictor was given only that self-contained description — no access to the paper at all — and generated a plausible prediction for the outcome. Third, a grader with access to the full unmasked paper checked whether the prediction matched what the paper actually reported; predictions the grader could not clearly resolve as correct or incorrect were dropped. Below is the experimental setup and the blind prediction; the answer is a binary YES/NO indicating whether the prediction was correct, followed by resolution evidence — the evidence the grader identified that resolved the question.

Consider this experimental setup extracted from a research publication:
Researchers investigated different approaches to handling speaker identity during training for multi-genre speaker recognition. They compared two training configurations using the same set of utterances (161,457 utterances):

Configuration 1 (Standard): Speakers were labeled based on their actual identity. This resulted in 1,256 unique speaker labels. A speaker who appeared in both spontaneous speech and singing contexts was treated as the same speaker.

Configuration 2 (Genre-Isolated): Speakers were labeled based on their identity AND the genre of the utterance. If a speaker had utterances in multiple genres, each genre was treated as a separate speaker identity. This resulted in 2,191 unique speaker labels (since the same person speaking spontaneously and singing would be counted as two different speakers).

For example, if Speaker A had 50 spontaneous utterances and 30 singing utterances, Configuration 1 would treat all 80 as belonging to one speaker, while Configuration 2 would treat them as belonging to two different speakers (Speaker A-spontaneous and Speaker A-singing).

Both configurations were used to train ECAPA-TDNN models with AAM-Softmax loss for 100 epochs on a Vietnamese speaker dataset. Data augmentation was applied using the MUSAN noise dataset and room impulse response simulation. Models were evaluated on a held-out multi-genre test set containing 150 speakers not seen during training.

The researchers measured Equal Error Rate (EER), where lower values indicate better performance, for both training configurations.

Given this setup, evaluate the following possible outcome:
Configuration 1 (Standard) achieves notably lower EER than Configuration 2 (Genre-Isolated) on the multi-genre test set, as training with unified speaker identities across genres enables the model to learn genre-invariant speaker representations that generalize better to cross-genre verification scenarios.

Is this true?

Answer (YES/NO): NO